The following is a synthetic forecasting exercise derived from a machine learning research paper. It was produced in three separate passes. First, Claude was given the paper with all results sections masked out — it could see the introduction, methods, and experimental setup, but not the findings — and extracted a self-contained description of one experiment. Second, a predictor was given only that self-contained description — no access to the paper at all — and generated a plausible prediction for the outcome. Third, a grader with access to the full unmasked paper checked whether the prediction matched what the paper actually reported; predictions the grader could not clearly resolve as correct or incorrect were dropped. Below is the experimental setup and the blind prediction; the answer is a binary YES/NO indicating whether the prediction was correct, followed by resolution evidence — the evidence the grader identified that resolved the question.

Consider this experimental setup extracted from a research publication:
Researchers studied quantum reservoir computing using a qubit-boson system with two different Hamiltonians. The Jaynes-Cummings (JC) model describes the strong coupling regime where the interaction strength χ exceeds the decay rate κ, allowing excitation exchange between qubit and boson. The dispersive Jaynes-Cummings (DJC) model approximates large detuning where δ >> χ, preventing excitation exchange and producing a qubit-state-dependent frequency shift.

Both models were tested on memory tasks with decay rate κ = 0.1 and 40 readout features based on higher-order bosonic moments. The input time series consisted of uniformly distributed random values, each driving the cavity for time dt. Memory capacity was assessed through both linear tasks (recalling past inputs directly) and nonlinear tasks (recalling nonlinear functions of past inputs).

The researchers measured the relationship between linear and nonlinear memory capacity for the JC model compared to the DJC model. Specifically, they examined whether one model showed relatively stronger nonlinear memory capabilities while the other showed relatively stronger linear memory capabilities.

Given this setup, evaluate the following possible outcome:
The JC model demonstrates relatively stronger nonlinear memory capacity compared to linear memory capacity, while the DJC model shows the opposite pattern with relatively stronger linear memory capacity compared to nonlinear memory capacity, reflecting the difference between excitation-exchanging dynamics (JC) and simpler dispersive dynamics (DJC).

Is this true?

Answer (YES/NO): NO